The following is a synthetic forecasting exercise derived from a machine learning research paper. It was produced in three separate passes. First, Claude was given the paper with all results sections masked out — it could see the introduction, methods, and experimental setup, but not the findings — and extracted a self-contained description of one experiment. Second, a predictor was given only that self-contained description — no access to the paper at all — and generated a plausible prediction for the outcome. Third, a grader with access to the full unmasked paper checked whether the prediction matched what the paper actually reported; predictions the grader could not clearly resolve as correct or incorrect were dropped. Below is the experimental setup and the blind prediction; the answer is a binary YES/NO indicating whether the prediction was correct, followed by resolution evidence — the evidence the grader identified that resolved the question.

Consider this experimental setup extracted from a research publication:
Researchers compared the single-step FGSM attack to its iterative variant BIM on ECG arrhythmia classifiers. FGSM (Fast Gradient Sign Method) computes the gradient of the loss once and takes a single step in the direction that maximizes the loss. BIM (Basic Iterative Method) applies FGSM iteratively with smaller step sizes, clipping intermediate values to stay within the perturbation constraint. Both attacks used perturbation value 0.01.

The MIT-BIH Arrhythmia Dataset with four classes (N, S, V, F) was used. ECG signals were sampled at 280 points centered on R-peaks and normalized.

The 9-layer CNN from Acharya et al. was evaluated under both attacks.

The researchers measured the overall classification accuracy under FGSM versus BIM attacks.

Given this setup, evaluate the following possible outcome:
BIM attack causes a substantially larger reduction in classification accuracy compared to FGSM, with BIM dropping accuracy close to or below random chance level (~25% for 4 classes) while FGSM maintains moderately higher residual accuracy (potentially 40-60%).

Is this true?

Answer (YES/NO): NO